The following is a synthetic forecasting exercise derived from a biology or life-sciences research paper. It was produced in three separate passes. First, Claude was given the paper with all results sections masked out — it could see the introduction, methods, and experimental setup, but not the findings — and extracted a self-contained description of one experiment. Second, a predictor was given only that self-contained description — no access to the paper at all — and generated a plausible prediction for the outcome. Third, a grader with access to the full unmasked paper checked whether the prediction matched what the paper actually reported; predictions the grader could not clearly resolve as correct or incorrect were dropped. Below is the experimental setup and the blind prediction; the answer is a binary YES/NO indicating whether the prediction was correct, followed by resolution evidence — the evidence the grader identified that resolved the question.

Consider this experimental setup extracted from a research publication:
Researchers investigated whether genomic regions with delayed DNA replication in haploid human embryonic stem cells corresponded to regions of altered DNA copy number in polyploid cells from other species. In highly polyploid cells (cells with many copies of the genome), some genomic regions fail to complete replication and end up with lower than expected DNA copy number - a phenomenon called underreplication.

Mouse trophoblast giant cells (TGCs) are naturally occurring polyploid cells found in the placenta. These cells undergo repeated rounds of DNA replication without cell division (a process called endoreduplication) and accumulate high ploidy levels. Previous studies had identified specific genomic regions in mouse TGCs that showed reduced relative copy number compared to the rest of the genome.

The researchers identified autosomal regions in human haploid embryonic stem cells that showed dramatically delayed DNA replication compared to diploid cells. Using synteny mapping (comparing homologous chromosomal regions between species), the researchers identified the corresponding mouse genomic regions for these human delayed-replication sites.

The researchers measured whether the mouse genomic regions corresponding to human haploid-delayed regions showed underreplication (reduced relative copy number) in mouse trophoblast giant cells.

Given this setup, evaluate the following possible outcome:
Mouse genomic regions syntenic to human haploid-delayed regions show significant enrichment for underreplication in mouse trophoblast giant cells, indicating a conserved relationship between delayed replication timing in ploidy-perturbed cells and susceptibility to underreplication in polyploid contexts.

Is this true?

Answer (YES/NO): YES